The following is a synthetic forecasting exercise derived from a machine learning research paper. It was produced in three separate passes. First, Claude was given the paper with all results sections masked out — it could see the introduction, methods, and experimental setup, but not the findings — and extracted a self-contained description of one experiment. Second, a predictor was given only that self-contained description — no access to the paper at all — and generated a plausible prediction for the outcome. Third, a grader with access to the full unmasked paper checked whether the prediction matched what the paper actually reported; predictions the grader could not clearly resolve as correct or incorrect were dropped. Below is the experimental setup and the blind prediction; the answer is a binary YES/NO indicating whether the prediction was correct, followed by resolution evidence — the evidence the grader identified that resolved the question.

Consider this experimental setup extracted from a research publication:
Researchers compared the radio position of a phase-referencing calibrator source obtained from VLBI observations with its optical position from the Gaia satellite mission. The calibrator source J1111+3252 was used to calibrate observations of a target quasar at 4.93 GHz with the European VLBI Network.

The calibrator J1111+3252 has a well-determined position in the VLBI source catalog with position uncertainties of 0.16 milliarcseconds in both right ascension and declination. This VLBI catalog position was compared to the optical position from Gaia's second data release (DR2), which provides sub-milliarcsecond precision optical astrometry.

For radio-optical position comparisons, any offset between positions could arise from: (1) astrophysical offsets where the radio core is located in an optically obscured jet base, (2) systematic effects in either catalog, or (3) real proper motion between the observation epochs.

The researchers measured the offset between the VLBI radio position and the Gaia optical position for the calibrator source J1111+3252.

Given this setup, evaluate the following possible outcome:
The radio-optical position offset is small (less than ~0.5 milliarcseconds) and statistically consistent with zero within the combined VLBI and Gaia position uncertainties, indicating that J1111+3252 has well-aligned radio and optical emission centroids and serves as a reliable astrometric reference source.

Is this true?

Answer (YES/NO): NO